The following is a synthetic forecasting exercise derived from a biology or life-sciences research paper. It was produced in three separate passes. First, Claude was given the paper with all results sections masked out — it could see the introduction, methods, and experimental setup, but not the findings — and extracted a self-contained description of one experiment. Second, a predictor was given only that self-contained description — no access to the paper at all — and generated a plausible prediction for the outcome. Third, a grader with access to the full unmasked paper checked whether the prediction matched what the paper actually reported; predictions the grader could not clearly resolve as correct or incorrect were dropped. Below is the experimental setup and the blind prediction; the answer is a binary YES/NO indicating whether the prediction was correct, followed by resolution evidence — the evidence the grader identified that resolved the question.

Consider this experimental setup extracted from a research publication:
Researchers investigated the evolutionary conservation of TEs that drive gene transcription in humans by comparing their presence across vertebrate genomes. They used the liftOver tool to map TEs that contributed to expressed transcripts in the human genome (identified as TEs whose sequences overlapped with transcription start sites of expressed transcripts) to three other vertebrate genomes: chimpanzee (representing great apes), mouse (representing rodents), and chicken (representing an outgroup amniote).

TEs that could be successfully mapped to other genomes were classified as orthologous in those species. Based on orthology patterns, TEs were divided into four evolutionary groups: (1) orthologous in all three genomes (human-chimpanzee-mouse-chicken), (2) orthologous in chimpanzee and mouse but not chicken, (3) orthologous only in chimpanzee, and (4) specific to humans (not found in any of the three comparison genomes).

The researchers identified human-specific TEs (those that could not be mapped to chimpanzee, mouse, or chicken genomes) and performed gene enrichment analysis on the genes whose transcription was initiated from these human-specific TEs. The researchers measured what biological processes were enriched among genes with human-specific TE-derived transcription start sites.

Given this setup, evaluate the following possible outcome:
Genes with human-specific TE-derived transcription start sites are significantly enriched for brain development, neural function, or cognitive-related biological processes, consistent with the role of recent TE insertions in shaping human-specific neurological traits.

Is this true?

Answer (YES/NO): NO